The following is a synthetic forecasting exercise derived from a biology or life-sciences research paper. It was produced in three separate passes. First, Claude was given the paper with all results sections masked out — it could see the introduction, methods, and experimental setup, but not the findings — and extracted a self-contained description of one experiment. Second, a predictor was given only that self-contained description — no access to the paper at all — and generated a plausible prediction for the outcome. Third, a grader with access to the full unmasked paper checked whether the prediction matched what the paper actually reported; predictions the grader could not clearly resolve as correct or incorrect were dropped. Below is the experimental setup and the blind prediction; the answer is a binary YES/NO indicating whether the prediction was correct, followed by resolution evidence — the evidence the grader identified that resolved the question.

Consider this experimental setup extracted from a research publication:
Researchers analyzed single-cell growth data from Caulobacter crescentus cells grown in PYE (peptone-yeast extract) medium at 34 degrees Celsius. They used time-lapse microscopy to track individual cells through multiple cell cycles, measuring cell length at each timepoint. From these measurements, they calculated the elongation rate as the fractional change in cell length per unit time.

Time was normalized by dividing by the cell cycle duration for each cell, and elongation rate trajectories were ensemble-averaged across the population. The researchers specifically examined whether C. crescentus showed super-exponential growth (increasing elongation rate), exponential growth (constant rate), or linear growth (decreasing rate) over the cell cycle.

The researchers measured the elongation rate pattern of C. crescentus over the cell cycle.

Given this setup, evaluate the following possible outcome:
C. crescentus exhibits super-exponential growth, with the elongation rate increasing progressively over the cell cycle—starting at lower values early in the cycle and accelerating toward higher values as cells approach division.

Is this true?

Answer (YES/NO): YES